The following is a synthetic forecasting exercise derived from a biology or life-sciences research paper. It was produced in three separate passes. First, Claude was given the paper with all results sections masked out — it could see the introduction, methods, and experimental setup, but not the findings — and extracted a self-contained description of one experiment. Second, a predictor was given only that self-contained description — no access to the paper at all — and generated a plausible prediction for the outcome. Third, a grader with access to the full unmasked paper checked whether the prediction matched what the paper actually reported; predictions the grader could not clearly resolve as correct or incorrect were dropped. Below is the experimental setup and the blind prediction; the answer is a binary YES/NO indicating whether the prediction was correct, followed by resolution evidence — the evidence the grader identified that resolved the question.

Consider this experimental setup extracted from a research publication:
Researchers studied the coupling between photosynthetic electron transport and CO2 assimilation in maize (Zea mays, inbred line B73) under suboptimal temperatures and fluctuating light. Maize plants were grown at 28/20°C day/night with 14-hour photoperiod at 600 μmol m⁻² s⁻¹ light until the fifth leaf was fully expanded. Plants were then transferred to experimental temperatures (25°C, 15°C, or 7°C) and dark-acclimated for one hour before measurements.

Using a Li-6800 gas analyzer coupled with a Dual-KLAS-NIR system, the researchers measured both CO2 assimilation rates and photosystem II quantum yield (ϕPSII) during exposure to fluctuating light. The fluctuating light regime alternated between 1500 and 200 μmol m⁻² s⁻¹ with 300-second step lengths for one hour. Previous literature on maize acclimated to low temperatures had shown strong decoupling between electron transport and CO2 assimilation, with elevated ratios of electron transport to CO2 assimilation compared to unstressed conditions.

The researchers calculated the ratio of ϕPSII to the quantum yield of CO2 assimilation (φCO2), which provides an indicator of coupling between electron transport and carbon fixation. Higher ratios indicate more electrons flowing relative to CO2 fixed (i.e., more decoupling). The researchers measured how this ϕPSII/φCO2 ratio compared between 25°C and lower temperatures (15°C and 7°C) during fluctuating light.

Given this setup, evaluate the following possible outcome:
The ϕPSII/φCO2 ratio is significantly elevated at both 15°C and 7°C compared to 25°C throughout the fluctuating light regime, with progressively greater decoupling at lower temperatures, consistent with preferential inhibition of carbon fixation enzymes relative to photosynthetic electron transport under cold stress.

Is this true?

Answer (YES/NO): NO